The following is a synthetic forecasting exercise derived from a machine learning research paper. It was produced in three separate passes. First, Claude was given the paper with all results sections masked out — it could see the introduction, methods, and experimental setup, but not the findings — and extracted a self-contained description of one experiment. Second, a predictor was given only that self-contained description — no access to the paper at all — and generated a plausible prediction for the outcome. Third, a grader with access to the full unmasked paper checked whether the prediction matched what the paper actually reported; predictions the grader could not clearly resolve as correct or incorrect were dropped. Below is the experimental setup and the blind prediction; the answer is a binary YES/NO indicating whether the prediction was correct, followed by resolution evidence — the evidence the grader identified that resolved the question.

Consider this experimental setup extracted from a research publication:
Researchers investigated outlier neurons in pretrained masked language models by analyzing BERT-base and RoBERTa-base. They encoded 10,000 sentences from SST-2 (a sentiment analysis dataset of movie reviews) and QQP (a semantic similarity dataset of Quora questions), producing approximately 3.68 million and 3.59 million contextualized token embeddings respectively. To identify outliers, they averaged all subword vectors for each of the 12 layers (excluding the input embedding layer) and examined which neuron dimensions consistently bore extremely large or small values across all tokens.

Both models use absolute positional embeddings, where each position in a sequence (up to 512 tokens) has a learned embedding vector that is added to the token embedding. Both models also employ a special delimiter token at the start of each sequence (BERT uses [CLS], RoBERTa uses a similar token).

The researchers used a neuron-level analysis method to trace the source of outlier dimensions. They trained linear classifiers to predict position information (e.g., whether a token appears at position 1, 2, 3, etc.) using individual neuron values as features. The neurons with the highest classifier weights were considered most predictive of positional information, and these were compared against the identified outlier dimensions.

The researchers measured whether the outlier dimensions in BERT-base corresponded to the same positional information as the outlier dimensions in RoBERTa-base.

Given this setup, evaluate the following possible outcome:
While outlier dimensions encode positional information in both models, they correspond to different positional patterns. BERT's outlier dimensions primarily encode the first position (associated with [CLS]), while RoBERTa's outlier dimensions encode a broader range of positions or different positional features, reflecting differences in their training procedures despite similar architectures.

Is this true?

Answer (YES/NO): YES